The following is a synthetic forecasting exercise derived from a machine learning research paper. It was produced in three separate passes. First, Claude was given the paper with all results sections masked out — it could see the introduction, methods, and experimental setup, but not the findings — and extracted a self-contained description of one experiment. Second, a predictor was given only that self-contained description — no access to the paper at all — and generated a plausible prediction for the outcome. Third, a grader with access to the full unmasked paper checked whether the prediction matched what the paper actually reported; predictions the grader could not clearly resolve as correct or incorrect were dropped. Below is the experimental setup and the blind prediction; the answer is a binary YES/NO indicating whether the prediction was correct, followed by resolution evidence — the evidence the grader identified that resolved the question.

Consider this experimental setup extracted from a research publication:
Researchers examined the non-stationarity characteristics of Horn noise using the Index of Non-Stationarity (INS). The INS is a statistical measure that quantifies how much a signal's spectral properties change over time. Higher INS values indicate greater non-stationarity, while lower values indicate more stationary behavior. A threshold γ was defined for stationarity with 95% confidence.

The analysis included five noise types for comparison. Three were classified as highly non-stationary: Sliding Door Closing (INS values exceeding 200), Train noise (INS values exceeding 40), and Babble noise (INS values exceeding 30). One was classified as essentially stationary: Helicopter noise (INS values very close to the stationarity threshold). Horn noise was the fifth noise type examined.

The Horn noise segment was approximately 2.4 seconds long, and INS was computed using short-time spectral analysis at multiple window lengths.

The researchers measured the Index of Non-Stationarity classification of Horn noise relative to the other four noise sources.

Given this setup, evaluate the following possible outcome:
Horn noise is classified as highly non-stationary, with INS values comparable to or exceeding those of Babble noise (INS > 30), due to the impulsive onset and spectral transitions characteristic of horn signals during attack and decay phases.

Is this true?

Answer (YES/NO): NO